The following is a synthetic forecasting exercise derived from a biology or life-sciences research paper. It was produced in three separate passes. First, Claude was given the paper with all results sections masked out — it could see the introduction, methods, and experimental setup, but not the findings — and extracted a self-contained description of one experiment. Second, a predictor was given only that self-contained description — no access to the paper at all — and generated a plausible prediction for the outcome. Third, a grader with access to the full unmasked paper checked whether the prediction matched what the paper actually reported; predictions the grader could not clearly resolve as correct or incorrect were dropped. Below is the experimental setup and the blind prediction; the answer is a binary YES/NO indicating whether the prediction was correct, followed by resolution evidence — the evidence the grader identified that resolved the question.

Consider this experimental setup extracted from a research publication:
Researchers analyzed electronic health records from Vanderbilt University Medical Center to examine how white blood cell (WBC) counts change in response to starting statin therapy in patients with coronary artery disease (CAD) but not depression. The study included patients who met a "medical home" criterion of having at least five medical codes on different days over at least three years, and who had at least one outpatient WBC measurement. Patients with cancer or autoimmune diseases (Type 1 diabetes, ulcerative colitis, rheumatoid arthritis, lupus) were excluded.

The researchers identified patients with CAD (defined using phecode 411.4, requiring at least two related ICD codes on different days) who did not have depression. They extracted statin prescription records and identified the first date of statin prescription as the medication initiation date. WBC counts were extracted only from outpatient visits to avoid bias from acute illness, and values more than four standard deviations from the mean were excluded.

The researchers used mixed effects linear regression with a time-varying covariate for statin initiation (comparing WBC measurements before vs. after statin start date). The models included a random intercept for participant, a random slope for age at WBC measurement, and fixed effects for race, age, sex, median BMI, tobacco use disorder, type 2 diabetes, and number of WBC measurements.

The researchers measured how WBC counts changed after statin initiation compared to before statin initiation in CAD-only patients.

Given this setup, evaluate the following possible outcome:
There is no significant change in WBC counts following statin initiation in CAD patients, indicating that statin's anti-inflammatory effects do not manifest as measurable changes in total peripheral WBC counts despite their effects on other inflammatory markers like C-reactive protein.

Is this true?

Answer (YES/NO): NO